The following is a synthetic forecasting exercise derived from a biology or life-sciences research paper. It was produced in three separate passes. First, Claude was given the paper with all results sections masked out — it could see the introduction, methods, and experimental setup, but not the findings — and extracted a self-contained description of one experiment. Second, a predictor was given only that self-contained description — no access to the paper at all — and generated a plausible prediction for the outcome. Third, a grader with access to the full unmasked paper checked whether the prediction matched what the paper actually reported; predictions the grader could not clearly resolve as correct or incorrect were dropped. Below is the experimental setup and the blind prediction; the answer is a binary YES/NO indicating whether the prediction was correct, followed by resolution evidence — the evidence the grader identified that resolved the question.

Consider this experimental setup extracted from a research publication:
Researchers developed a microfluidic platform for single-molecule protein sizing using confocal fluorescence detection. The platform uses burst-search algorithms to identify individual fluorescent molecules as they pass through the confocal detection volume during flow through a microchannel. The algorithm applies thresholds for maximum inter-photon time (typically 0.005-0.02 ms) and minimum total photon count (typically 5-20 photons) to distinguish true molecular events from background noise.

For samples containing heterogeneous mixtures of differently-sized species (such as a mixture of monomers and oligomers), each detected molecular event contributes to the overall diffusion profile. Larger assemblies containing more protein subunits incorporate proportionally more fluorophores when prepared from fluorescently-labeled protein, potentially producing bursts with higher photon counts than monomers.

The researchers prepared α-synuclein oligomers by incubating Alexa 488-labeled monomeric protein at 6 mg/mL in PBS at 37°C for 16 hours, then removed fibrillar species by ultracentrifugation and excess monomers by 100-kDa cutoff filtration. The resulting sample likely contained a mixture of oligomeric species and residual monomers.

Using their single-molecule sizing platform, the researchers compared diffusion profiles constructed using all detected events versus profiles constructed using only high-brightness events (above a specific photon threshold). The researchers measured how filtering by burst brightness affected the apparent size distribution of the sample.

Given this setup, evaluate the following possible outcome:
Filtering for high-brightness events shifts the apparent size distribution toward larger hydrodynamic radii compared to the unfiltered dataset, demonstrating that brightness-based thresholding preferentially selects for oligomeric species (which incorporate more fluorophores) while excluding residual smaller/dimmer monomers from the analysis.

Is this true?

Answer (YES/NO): YES